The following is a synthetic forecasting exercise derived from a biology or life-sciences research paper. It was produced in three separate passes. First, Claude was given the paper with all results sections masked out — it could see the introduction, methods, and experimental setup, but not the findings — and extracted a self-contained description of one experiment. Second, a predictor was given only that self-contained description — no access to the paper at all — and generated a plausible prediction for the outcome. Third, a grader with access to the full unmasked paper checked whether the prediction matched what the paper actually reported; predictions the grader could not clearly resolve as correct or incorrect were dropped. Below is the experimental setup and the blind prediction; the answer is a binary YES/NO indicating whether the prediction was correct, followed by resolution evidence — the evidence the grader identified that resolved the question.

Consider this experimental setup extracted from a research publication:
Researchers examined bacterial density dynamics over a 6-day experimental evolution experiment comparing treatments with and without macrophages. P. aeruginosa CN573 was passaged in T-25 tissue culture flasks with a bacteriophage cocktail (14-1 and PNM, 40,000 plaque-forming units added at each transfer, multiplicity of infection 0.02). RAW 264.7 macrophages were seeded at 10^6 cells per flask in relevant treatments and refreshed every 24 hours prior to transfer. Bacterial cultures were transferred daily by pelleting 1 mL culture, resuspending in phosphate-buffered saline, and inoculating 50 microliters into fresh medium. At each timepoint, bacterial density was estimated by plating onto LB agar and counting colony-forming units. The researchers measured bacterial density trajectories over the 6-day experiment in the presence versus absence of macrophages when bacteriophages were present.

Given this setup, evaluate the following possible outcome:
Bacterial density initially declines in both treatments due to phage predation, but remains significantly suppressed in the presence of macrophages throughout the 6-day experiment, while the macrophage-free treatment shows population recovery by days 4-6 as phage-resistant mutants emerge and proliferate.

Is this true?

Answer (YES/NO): NO